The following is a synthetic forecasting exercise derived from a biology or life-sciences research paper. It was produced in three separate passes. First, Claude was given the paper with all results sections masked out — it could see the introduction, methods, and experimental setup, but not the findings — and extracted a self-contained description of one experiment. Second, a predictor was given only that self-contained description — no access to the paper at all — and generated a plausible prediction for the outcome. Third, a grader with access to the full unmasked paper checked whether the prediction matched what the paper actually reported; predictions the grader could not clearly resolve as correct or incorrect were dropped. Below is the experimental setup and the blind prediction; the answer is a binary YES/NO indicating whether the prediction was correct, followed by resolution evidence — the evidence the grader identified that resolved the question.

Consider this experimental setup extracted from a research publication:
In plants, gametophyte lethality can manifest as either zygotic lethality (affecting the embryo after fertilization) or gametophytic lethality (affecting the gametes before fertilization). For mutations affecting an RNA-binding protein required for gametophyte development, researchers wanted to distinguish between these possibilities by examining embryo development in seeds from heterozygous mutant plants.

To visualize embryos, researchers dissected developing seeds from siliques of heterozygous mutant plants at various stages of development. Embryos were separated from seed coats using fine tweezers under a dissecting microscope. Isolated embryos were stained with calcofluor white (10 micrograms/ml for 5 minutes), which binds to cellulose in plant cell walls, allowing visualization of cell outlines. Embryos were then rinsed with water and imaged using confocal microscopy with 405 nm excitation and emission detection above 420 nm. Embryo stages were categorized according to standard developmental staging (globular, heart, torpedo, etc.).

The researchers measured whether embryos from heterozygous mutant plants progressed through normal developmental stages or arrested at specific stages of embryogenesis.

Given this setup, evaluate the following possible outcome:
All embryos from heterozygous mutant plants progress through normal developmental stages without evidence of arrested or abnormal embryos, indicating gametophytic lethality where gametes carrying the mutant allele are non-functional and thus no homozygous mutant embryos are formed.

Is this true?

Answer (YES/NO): NO